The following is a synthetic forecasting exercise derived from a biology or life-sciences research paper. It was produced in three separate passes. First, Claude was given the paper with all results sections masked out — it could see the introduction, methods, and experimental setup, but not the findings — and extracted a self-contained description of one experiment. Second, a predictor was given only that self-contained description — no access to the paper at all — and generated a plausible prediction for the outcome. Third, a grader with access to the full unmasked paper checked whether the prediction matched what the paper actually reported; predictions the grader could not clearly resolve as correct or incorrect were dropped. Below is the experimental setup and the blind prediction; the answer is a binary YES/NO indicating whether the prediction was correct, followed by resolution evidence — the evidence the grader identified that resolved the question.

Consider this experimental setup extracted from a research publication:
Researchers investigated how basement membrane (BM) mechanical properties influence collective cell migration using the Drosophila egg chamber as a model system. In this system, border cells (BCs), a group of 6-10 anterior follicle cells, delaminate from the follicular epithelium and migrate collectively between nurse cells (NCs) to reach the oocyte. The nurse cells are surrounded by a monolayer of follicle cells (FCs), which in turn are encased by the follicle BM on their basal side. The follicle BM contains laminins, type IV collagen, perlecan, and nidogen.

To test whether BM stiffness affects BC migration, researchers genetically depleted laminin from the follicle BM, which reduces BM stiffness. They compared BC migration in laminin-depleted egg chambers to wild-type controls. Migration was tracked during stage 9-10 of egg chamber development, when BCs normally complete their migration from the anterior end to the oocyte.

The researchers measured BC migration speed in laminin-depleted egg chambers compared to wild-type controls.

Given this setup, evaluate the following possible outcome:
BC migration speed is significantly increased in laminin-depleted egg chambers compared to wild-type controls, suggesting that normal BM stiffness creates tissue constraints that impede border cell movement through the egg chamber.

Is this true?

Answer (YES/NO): YES